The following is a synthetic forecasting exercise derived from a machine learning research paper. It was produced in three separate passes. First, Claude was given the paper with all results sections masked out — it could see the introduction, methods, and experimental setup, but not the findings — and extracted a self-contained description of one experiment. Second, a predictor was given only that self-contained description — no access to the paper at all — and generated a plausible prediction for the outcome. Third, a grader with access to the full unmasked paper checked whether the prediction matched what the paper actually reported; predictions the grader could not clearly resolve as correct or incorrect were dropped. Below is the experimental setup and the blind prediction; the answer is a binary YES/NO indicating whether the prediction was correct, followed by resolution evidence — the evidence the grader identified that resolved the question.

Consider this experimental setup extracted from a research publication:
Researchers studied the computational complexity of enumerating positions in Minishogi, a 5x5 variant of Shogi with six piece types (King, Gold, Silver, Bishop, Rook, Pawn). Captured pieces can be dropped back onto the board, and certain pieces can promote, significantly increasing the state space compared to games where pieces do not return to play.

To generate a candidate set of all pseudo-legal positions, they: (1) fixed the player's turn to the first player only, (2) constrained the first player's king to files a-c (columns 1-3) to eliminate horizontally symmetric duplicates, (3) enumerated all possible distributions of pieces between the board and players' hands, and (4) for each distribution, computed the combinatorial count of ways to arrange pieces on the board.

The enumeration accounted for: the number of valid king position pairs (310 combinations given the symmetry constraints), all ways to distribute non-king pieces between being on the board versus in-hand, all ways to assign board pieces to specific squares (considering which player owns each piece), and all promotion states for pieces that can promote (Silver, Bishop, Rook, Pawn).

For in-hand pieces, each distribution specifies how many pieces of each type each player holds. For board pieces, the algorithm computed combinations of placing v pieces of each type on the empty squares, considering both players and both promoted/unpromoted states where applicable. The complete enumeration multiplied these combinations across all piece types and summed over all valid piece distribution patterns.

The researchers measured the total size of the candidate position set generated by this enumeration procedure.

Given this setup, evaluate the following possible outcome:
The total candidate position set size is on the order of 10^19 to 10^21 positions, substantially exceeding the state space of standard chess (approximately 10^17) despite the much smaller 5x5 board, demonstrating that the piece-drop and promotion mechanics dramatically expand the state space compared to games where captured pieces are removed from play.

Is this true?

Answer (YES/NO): NO